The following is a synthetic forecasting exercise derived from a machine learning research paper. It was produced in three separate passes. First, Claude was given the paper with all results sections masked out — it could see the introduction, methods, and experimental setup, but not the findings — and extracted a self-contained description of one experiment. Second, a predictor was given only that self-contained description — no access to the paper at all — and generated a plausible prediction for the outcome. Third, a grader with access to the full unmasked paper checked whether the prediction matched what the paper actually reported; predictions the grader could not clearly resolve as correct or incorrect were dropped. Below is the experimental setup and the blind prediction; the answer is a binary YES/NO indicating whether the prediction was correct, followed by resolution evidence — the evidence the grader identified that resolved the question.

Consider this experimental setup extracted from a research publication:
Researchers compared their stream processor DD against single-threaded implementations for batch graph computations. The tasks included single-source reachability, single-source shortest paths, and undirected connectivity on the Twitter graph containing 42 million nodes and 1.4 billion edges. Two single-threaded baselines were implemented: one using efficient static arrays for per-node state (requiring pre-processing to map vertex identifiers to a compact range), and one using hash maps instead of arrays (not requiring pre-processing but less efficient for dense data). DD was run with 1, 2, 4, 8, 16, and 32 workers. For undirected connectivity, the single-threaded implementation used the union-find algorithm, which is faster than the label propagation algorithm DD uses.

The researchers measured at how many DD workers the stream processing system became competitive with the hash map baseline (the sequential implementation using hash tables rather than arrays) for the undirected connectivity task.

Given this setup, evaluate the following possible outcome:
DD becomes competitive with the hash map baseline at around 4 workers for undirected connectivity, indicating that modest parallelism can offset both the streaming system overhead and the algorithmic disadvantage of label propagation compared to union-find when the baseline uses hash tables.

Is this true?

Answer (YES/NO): NO